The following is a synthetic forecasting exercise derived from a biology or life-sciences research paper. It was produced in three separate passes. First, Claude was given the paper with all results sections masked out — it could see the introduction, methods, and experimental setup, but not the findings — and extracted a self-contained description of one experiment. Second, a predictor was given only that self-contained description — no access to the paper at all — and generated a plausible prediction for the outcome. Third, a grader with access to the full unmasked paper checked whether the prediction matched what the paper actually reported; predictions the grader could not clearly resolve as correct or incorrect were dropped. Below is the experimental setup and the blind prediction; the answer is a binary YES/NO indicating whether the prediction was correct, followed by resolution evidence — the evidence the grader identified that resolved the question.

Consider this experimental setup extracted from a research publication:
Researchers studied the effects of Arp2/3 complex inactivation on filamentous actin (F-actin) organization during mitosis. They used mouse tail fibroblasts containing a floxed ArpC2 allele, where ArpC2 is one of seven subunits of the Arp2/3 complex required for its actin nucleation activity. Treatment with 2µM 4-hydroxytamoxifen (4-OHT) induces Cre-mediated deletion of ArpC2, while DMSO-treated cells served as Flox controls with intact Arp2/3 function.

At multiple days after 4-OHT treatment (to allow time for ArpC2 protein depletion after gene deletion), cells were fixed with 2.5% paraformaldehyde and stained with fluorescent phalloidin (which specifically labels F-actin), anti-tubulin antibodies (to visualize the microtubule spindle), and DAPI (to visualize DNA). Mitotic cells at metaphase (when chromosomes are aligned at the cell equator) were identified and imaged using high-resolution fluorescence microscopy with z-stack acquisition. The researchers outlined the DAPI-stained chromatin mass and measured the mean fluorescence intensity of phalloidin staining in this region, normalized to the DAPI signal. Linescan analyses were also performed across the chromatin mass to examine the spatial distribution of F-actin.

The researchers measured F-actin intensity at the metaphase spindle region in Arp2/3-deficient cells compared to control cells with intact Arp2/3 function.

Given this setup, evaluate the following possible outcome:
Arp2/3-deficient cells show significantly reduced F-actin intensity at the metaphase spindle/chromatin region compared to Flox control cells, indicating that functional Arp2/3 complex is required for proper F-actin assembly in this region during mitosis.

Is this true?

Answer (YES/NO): YES